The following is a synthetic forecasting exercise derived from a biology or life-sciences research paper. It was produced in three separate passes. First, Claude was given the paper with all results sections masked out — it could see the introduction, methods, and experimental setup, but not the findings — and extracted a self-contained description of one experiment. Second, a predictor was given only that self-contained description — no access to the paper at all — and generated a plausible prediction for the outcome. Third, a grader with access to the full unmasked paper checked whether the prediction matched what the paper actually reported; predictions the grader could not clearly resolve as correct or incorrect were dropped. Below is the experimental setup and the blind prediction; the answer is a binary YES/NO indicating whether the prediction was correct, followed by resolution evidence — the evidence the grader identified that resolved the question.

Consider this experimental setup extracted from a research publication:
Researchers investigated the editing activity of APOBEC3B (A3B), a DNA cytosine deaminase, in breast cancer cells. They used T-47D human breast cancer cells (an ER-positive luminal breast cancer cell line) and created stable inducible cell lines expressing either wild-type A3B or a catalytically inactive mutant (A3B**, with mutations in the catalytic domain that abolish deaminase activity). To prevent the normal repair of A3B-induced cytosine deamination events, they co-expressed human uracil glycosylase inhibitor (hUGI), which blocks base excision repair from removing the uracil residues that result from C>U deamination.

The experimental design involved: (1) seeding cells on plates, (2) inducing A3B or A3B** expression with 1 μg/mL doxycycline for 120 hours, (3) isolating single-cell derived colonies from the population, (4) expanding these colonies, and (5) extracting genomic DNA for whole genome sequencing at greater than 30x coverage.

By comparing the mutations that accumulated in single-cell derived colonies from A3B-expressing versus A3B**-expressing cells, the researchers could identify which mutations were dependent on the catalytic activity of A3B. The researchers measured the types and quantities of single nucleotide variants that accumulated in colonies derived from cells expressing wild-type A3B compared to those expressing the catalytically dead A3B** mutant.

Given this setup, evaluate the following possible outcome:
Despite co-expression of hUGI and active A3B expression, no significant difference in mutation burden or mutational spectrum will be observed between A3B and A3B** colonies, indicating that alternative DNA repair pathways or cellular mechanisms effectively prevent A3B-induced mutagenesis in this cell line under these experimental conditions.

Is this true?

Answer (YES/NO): NO